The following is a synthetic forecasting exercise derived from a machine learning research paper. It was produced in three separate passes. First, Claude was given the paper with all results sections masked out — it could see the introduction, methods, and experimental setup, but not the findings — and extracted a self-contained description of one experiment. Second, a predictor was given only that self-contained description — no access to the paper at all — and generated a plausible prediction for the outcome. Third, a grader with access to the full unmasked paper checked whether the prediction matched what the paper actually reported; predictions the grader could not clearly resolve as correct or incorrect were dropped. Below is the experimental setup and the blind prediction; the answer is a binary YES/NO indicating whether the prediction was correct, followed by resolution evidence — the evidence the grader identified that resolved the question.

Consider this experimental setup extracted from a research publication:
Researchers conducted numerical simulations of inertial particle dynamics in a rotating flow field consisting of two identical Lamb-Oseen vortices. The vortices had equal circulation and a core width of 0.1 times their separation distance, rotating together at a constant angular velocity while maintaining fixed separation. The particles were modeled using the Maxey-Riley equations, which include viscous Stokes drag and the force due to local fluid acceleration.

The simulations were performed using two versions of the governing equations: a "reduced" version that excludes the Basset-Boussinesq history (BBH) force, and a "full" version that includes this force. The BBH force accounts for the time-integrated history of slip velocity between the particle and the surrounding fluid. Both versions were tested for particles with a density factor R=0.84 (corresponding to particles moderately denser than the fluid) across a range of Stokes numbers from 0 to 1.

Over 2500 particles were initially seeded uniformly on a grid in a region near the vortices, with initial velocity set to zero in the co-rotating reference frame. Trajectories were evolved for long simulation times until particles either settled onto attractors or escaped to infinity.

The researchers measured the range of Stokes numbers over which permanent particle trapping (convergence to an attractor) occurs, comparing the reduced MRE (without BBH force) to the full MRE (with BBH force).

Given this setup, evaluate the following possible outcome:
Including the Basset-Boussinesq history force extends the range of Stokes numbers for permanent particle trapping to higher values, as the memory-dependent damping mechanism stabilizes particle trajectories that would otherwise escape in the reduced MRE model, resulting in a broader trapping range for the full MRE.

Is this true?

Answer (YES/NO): YES